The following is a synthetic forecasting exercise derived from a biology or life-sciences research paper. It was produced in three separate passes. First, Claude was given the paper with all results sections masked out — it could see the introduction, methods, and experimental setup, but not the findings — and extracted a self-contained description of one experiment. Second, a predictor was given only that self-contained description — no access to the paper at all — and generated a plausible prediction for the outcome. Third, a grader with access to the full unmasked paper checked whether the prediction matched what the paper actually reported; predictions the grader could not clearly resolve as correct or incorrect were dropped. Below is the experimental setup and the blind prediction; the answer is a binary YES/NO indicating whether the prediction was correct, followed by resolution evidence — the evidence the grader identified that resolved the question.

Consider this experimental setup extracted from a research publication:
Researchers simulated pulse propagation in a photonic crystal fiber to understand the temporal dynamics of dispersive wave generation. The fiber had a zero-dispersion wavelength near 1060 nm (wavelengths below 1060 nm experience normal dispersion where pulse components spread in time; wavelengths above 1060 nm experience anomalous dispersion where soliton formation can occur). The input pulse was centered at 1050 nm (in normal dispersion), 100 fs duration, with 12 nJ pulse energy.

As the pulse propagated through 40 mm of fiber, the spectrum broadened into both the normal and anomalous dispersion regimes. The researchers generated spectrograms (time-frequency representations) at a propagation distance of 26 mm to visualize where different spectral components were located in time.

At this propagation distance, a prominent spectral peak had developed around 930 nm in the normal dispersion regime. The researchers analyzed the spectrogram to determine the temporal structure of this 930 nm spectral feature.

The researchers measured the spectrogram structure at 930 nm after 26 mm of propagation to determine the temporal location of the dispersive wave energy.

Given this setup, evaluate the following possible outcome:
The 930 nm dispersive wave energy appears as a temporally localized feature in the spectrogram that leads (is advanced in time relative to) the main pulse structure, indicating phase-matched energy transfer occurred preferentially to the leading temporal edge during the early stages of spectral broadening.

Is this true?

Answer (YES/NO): YES